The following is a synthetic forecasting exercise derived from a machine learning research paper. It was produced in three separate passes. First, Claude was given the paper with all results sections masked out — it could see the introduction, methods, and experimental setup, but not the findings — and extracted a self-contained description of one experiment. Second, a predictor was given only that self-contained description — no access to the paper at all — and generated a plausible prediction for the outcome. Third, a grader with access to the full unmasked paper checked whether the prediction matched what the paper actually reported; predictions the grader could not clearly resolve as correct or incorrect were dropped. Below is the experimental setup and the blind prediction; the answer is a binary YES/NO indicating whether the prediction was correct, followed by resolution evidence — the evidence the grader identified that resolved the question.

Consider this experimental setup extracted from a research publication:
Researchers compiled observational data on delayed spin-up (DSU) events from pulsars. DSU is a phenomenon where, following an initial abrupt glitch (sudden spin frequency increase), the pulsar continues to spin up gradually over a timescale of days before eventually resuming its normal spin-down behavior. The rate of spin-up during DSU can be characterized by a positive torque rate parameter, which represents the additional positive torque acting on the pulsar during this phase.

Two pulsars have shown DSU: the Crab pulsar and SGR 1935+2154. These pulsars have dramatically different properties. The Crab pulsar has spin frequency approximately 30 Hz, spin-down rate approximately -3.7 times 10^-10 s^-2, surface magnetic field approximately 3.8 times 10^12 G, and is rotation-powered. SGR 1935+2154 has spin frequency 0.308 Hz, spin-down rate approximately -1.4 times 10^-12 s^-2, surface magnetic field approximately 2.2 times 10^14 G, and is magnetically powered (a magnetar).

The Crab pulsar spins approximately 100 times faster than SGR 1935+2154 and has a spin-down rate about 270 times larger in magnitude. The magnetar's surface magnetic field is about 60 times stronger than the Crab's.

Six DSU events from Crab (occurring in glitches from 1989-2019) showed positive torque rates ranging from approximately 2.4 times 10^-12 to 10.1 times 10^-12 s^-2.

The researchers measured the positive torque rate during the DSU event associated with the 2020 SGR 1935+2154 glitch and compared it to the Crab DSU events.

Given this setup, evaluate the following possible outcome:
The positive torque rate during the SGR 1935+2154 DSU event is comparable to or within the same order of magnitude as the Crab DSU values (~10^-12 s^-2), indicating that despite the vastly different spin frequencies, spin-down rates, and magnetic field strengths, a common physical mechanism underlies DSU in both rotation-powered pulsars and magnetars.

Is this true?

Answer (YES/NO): YES